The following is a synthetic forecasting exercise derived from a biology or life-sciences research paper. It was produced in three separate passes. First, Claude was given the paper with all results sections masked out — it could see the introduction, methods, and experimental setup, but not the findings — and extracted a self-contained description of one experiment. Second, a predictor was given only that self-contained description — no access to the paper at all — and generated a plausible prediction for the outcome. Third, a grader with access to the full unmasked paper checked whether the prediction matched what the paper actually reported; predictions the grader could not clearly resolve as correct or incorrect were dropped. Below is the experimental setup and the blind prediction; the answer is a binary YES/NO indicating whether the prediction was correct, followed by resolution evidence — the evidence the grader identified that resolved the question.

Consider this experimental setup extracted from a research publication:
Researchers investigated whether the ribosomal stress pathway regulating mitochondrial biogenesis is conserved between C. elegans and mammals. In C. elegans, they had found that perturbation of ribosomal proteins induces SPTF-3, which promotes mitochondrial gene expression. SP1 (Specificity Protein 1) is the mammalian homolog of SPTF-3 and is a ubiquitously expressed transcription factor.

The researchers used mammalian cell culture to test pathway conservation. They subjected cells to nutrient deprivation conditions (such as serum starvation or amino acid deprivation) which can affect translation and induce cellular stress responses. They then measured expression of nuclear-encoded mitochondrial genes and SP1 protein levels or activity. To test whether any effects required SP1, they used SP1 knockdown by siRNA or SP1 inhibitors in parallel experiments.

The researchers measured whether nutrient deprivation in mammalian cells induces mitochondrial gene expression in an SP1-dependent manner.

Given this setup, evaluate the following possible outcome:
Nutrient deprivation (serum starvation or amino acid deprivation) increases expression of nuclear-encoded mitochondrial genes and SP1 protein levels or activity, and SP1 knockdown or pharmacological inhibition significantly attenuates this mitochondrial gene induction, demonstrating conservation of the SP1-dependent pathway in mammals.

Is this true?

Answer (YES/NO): NO